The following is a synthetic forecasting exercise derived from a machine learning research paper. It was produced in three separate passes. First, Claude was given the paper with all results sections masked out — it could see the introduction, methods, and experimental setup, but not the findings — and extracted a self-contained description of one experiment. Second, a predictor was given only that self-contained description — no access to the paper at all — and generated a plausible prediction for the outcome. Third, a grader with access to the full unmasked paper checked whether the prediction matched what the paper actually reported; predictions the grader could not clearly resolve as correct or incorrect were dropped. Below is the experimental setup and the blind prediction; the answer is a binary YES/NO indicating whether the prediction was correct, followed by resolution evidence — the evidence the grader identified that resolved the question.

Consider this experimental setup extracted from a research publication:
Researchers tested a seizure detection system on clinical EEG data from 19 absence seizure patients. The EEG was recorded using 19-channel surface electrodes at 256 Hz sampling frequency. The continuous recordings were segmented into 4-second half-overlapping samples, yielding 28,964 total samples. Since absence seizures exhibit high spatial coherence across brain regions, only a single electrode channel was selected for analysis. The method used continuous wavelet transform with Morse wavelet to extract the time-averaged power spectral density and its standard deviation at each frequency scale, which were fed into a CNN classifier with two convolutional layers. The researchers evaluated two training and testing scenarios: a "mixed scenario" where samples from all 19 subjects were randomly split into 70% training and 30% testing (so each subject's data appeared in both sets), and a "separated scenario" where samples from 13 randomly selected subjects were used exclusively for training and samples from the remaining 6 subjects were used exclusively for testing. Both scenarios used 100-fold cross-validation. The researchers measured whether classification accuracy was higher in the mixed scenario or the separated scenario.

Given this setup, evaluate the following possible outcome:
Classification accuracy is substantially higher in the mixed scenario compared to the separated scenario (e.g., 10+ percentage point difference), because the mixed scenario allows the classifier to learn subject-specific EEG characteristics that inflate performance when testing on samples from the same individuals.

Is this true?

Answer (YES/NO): NO